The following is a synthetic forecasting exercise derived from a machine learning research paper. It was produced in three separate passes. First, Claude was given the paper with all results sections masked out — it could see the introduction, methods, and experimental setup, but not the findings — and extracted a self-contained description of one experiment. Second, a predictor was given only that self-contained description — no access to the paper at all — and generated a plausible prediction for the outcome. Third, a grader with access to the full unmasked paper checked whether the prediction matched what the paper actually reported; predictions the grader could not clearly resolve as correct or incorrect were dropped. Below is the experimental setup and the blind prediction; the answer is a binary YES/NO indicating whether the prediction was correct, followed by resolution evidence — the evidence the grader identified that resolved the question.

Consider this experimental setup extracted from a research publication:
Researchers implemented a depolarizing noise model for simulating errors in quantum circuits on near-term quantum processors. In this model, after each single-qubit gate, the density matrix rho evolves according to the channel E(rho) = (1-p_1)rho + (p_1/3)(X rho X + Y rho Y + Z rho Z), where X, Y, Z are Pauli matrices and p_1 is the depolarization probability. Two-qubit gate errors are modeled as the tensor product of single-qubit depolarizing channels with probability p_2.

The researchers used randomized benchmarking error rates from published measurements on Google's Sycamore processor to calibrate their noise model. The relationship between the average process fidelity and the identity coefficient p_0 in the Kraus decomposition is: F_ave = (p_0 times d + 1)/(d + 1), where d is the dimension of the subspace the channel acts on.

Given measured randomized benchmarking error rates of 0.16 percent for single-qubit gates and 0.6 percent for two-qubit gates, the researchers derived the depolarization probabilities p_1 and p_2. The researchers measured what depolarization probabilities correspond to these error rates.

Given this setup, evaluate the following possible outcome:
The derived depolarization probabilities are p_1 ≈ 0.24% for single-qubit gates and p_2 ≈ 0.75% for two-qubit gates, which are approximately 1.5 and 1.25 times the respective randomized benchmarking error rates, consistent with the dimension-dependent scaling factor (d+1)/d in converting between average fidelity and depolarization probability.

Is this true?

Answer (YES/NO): NO